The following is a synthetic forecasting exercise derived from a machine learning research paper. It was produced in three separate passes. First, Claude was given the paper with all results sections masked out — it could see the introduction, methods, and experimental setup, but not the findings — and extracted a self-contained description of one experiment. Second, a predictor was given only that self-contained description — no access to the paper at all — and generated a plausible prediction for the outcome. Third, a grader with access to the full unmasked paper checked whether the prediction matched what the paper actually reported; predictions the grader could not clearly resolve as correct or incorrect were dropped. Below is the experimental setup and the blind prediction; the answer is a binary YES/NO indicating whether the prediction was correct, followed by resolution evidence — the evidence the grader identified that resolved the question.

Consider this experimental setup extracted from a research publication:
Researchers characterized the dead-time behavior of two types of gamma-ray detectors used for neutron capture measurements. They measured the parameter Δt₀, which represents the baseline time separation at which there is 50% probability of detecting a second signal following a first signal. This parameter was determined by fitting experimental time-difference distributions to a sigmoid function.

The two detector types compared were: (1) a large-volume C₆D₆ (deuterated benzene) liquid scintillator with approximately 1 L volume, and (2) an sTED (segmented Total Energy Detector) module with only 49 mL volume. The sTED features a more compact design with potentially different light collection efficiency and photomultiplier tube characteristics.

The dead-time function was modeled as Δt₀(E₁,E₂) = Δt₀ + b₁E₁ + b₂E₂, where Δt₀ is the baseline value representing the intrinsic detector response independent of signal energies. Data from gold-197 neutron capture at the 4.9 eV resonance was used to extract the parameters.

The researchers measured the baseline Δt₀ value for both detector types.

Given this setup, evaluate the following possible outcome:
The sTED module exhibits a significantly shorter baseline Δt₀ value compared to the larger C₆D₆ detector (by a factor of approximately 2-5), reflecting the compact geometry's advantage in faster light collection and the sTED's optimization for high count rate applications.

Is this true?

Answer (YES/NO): NO